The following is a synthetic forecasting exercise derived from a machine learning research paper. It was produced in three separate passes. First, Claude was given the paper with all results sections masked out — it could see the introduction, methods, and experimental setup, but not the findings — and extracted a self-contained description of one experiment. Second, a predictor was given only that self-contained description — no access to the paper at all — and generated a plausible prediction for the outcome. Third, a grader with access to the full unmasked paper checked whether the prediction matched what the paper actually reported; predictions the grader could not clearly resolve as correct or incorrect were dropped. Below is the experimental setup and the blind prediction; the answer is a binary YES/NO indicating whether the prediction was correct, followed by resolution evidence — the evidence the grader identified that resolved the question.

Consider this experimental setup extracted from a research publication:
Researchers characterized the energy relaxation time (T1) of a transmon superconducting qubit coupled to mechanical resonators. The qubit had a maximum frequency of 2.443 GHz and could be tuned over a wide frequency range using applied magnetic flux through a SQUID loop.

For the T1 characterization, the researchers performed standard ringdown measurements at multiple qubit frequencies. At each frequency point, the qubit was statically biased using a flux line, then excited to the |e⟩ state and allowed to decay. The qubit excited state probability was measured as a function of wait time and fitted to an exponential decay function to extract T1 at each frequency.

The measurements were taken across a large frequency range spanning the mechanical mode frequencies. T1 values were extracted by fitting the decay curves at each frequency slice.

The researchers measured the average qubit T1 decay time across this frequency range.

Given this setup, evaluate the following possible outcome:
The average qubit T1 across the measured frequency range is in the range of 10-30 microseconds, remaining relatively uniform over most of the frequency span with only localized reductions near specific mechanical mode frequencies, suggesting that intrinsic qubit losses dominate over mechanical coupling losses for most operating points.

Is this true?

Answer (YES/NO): NO